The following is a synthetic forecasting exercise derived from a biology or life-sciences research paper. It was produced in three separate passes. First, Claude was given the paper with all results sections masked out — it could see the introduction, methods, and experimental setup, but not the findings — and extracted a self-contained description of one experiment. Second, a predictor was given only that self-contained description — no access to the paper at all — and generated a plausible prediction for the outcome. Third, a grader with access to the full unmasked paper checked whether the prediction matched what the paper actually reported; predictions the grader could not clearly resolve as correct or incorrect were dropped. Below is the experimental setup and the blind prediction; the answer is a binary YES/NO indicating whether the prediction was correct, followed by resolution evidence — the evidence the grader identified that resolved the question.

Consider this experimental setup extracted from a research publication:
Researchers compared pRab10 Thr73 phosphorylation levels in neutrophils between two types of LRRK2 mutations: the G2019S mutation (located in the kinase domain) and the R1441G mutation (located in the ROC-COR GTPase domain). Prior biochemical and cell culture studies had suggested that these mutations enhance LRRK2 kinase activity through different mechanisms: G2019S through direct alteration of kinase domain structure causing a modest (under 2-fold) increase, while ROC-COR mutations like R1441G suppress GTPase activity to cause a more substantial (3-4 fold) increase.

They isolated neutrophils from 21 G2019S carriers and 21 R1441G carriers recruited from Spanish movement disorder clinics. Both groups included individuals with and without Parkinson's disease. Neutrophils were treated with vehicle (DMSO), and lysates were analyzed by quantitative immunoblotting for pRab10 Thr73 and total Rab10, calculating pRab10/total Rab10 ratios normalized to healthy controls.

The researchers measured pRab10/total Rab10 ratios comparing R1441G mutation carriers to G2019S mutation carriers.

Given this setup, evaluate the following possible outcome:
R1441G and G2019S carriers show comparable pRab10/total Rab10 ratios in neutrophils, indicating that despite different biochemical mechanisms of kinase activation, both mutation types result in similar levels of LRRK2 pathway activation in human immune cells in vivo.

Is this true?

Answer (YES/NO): NO